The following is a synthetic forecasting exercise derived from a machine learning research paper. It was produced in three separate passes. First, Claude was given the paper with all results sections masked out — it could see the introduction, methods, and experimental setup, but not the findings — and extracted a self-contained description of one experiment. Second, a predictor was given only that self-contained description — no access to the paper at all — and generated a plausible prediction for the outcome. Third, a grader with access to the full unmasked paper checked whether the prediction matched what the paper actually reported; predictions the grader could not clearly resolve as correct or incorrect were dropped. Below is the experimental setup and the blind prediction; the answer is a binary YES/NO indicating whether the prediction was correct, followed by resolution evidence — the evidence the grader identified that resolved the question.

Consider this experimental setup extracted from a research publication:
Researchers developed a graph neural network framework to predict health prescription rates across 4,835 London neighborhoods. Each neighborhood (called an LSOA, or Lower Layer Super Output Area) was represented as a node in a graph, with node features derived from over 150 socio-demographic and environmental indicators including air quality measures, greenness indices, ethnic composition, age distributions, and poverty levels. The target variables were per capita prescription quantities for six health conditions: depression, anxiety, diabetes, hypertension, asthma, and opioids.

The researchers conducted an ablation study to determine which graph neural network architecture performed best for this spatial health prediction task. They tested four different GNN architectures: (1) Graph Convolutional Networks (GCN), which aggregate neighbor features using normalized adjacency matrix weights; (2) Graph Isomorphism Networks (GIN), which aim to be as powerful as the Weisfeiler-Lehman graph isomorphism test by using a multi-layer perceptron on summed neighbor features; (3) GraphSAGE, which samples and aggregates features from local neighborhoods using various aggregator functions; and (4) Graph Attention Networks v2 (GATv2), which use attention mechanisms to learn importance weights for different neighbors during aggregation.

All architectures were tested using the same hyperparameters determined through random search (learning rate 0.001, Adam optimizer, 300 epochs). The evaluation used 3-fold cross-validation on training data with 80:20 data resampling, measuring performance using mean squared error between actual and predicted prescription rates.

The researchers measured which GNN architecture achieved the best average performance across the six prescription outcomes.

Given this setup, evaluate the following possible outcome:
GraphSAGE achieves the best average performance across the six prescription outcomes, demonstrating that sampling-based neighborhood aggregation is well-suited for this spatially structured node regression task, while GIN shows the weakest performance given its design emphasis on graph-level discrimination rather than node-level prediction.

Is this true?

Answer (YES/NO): NO